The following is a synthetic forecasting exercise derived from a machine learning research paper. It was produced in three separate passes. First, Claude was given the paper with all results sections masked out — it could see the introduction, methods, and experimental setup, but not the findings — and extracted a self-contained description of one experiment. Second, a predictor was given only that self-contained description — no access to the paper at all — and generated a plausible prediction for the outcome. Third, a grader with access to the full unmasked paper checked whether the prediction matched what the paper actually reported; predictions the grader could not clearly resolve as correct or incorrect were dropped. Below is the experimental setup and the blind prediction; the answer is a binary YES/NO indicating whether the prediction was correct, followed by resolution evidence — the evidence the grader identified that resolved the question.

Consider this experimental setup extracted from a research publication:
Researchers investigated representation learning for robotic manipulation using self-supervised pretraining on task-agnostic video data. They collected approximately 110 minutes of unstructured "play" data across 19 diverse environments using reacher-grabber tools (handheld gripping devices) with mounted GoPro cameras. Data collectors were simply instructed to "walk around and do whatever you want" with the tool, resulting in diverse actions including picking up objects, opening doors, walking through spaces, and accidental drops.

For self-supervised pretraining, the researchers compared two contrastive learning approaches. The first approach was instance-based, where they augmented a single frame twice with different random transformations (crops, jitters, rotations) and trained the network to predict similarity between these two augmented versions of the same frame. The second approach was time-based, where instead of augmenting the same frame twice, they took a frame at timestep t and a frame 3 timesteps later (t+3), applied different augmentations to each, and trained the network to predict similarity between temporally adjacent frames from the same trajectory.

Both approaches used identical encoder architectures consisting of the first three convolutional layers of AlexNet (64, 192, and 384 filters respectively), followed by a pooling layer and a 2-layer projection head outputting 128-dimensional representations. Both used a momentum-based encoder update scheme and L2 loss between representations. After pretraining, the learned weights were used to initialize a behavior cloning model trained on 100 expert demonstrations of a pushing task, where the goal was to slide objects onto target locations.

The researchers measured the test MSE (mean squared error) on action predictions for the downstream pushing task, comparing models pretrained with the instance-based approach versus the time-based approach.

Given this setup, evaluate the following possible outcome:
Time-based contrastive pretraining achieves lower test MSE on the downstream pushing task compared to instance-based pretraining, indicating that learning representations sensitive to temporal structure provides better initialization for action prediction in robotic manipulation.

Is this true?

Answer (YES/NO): YES